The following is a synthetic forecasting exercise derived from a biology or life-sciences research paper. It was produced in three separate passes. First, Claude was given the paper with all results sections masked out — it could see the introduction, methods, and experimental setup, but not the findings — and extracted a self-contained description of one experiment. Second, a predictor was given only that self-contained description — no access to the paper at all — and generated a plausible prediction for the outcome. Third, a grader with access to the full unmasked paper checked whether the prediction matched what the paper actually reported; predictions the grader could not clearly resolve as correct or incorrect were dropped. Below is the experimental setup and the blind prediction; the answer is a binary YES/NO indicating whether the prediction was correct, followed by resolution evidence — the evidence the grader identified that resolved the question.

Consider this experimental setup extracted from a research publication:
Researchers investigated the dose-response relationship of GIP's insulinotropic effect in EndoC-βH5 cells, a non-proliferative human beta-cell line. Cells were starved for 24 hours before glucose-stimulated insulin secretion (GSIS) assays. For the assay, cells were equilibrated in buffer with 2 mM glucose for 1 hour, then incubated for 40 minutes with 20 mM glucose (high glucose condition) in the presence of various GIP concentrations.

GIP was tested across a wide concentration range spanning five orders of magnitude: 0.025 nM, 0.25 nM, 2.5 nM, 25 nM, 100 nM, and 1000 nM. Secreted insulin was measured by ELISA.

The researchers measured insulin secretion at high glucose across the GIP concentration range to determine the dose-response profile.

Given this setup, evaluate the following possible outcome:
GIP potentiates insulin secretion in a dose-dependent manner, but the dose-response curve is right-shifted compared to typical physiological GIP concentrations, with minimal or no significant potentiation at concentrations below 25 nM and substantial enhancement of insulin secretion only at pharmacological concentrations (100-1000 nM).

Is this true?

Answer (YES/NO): NO